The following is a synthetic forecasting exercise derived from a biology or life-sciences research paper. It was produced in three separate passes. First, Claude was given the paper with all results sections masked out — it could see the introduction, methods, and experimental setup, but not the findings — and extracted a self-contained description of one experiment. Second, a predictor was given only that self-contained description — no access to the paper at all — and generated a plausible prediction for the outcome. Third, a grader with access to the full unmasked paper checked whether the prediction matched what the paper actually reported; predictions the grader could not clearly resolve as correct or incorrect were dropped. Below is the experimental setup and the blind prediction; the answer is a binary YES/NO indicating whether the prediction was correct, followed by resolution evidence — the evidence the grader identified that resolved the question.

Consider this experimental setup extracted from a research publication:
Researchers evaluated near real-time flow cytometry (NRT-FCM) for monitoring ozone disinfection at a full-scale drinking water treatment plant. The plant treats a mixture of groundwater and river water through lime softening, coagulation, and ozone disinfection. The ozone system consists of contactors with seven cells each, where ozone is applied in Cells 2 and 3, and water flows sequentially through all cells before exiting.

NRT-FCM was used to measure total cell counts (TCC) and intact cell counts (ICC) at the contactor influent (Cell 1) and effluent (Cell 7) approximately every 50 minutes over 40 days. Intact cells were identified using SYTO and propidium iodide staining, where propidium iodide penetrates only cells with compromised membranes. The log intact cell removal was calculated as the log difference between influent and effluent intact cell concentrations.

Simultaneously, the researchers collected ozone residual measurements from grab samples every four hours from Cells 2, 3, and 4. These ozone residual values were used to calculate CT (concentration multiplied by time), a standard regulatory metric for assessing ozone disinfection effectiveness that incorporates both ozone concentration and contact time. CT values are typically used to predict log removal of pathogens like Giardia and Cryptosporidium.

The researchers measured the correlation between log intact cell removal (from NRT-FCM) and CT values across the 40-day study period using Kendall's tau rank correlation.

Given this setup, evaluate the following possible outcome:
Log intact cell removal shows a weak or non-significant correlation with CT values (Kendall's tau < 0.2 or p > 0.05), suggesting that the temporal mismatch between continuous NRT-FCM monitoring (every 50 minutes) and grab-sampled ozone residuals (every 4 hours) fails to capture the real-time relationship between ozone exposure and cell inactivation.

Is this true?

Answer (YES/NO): YES